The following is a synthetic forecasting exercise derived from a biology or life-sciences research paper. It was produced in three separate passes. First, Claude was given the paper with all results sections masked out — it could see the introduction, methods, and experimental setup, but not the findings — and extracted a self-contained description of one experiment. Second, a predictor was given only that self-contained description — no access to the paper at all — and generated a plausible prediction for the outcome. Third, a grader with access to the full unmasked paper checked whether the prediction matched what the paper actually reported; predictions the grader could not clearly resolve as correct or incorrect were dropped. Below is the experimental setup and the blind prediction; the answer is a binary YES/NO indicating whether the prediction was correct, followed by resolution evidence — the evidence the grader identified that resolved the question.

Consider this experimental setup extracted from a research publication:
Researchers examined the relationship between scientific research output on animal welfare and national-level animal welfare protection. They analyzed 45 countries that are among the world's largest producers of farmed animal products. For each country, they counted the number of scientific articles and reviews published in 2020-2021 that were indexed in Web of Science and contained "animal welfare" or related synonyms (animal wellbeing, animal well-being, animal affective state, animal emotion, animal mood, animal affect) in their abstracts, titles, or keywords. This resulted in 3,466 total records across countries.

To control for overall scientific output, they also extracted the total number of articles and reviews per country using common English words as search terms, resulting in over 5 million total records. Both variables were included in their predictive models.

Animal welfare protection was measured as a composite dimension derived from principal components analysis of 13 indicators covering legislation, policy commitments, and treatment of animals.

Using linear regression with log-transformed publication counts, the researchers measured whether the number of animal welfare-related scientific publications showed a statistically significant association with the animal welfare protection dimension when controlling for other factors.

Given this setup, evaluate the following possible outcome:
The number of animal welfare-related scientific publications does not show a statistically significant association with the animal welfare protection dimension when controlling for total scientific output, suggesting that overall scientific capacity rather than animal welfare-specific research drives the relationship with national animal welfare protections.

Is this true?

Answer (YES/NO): NO